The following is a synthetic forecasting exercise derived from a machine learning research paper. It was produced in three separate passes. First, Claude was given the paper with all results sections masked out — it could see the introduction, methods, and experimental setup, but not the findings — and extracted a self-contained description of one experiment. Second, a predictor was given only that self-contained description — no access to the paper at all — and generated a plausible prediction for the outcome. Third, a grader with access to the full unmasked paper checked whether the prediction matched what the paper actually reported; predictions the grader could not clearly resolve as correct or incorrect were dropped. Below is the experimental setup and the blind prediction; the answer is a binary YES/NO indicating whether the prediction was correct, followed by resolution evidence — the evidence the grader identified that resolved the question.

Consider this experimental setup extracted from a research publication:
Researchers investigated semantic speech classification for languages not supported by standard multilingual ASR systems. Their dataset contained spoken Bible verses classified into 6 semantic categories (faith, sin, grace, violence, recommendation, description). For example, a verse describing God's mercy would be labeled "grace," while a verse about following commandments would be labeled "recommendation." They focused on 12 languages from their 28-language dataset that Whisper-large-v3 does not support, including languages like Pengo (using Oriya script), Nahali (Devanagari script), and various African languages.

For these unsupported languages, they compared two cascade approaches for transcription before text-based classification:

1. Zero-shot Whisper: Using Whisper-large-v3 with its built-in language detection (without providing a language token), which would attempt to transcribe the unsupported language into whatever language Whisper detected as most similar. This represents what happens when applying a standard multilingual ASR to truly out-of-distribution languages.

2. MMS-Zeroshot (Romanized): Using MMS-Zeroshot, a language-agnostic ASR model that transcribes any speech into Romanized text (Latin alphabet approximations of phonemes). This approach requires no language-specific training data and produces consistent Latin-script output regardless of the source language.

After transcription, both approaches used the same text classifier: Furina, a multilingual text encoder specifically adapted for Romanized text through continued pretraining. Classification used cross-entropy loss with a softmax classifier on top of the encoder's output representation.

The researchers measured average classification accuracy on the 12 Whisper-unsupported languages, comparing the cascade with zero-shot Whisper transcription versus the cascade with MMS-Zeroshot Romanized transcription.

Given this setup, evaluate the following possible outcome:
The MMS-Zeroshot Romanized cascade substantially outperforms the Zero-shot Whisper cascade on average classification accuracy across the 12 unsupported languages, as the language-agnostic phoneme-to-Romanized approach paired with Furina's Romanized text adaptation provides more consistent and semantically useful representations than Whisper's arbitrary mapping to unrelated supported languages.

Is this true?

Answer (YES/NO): NO